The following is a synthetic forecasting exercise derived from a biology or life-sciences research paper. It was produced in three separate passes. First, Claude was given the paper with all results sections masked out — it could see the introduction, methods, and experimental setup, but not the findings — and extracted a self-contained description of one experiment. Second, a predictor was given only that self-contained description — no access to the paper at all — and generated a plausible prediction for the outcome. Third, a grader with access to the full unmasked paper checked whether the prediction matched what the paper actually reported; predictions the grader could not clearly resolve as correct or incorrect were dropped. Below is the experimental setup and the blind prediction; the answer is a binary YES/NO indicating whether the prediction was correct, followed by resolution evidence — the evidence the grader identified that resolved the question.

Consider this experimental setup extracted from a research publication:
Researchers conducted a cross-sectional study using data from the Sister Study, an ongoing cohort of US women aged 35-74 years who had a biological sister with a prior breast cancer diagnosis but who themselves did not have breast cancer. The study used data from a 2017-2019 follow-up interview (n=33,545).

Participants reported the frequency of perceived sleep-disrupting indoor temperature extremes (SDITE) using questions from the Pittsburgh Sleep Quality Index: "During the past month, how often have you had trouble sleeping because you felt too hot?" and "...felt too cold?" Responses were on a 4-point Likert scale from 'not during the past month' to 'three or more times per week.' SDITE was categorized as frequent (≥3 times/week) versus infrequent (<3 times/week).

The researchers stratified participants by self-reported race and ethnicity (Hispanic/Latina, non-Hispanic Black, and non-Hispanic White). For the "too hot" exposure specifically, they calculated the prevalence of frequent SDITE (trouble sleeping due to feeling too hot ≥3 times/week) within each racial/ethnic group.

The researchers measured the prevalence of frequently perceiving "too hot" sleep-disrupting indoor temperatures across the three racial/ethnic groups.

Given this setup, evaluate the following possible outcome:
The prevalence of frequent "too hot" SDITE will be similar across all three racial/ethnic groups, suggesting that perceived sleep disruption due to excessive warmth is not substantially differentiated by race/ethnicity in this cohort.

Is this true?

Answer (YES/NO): NO